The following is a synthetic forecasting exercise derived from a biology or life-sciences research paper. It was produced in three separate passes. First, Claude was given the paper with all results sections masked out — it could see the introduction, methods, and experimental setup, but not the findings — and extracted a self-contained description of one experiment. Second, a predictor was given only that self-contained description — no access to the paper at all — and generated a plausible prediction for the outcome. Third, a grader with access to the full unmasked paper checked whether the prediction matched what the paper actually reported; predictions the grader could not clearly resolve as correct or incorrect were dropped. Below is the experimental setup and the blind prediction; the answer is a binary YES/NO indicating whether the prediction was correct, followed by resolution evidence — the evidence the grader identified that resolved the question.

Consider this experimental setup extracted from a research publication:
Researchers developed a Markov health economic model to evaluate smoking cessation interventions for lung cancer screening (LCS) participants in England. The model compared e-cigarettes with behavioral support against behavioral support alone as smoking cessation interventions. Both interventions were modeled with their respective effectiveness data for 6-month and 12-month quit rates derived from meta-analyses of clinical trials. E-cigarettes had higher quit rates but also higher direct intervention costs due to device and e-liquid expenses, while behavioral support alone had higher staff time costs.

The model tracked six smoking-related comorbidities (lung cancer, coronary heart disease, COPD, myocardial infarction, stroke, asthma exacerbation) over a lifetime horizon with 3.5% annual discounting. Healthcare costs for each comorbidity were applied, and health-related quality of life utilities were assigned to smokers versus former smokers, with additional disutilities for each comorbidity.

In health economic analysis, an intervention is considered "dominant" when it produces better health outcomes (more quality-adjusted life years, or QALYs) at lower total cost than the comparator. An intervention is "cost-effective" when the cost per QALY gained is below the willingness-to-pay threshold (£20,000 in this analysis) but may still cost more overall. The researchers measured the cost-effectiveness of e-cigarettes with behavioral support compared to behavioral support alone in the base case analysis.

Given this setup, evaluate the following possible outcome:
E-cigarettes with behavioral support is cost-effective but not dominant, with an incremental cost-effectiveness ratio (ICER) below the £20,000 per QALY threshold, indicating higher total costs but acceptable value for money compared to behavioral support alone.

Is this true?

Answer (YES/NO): NO